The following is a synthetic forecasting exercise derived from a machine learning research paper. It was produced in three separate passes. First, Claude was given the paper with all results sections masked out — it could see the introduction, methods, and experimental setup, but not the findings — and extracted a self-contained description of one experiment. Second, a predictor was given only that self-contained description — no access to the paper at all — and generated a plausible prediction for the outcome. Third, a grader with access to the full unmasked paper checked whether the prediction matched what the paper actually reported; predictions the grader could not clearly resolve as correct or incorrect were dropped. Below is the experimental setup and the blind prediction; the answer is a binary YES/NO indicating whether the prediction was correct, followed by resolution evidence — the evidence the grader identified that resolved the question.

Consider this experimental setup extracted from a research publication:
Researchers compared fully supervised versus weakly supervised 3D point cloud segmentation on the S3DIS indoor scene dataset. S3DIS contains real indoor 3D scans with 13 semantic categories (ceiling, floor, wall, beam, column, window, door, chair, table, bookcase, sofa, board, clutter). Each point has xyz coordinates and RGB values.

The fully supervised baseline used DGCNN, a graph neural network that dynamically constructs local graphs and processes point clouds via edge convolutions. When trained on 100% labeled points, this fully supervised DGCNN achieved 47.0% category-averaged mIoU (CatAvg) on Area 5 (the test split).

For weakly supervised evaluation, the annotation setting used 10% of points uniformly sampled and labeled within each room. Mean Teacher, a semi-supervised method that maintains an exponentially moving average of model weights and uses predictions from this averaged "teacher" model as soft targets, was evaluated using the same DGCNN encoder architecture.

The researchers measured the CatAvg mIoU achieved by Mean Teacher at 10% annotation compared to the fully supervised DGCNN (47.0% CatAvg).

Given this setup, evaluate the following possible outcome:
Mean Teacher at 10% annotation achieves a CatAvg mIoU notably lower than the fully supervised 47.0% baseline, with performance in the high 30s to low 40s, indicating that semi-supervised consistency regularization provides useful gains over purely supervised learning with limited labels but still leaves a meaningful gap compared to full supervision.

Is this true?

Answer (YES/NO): NO